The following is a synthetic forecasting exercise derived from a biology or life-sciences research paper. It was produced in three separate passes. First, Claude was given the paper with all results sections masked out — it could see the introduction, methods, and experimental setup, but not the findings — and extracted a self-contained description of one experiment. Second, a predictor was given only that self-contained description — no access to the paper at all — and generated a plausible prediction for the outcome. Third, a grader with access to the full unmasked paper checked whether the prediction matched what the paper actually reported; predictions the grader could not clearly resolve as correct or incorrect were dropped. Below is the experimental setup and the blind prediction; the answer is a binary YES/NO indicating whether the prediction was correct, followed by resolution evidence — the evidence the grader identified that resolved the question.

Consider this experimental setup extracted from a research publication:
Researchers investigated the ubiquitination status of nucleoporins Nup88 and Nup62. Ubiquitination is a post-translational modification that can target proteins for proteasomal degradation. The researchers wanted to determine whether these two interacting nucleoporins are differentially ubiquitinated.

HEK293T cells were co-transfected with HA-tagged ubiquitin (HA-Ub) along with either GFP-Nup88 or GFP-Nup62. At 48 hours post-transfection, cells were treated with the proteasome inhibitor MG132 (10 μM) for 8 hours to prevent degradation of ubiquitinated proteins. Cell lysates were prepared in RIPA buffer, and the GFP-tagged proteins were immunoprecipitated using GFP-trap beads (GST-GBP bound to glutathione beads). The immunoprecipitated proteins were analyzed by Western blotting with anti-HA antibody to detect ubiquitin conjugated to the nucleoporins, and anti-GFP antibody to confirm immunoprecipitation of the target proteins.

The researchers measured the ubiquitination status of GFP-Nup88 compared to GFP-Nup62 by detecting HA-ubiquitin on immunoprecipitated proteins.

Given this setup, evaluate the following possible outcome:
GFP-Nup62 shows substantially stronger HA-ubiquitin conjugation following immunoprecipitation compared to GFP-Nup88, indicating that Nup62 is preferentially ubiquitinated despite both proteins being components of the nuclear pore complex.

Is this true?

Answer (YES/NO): NO